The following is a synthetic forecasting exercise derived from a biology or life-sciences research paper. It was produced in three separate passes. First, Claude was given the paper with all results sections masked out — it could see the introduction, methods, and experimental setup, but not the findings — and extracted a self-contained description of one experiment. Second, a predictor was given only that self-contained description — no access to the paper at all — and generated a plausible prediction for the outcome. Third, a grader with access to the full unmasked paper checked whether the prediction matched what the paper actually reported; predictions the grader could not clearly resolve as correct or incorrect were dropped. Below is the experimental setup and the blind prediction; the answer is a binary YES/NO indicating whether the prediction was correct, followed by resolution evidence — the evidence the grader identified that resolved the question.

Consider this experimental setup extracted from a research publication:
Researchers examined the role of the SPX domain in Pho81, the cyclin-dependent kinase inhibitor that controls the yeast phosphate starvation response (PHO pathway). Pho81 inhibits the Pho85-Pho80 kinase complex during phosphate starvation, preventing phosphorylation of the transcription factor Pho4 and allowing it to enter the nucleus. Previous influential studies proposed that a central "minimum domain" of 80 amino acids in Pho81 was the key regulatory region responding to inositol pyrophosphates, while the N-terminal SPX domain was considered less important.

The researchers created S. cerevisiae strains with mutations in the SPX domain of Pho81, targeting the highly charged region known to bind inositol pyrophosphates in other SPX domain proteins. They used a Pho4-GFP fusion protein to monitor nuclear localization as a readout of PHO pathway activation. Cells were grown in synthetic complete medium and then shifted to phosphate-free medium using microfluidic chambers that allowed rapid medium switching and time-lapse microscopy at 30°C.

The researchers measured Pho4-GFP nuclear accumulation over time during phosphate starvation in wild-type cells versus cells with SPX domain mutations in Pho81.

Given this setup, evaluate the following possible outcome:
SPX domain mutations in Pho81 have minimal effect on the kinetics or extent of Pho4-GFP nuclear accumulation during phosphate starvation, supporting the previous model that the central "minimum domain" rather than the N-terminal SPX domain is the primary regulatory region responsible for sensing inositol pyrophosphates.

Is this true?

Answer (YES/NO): NO